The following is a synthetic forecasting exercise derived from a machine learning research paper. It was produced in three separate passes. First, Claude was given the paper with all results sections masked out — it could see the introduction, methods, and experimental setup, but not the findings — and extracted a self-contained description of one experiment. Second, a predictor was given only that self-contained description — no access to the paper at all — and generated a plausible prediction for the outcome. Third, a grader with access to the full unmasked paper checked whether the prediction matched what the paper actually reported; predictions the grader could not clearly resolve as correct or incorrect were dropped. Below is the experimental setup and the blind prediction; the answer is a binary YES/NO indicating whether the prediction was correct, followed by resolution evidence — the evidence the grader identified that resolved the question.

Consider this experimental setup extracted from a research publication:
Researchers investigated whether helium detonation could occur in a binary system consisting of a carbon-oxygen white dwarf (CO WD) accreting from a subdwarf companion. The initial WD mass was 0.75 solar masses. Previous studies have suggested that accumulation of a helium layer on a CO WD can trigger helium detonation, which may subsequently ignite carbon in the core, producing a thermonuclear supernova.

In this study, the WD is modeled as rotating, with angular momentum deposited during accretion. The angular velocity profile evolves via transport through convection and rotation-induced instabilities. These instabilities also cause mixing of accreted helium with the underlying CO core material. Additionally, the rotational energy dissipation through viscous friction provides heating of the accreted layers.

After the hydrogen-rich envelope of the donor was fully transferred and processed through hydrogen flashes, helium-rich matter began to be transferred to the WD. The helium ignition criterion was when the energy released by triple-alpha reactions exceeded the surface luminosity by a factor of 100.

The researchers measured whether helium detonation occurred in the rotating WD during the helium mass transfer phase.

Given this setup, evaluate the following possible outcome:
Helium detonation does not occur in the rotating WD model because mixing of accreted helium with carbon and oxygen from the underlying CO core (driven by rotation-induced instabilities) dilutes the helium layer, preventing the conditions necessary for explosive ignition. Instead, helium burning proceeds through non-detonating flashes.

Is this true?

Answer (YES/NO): YES